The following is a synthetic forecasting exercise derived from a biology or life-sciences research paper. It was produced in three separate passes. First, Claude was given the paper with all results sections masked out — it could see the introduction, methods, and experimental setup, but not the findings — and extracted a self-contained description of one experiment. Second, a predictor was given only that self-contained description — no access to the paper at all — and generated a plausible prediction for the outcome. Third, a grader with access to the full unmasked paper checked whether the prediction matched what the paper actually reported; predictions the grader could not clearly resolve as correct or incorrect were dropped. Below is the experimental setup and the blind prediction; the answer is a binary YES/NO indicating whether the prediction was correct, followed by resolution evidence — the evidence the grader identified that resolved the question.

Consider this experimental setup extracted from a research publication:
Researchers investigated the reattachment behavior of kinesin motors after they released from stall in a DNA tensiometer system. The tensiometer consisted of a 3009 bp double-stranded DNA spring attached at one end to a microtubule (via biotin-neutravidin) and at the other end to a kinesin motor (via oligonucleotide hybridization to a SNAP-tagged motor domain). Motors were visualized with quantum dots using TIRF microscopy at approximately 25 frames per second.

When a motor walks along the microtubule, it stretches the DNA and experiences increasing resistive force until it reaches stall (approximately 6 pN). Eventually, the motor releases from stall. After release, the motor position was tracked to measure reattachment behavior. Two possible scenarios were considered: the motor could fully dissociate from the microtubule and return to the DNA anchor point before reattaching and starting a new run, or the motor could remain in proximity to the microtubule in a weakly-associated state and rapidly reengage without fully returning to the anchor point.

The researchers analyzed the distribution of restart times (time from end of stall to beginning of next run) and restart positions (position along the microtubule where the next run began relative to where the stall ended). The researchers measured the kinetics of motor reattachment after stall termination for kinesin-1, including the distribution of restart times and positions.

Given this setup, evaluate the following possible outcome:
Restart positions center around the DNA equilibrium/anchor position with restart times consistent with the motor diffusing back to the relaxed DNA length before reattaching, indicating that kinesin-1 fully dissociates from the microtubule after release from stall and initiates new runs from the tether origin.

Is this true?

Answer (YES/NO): NO